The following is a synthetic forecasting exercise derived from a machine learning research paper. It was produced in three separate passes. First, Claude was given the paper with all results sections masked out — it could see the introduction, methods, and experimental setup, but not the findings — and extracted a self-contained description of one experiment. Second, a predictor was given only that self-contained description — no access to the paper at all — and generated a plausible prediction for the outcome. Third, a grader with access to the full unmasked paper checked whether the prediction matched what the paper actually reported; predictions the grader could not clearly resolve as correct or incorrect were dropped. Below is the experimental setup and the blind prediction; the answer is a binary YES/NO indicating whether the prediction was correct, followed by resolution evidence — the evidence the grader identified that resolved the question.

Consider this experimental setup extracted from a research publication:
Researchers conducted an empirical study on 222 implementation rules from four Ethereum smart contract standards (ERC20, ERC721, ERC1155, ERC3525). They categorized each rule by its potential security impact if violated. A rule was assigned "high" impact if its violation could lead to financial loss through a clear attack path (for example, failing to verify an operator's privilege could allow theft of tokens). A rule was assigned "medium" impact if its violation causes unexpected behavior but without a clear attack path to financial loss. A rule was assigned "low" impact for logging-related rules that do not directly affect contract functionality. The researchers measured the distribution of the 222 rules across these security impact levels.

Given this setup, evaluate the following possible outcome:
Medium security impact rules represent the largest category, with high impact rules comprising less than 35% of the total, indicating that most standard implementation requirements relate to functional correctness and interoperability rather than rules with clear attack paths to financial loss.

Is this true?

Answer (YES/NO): YES